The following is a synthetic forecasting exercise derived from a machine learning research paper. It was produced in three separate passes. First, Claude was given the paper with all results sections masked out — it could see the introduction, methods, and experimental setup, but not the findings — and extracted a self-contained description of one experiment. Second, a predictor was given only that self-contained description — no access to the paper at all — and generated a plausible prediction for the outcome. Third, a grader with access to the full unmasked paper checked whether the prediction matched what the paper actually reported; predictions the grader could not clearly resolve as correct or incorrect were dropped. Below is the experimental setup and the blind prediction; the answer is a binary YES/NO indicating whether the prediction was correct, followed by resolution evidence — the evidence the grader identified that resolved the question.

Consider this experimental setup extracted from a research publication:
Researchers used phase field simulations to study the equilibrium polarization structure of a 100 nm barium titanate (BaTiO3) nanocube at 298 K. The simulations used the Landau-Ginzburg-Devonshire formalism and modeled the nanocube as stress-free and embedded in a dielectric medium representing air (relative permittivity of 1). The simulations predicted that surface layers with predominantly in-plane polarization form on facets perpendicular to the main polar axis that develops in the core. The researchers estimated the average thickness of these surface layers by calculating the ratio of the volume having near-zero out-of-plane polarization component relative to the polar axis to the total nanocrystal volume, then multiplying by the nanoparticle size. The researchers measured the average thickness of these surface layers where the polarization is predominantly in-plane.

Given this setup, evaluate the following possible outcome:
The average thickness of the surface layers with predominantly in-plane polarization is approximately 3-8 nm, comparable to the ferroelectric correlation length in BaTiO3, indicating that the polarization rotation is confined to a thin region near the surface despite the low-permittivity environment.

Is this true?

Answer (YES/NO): YES